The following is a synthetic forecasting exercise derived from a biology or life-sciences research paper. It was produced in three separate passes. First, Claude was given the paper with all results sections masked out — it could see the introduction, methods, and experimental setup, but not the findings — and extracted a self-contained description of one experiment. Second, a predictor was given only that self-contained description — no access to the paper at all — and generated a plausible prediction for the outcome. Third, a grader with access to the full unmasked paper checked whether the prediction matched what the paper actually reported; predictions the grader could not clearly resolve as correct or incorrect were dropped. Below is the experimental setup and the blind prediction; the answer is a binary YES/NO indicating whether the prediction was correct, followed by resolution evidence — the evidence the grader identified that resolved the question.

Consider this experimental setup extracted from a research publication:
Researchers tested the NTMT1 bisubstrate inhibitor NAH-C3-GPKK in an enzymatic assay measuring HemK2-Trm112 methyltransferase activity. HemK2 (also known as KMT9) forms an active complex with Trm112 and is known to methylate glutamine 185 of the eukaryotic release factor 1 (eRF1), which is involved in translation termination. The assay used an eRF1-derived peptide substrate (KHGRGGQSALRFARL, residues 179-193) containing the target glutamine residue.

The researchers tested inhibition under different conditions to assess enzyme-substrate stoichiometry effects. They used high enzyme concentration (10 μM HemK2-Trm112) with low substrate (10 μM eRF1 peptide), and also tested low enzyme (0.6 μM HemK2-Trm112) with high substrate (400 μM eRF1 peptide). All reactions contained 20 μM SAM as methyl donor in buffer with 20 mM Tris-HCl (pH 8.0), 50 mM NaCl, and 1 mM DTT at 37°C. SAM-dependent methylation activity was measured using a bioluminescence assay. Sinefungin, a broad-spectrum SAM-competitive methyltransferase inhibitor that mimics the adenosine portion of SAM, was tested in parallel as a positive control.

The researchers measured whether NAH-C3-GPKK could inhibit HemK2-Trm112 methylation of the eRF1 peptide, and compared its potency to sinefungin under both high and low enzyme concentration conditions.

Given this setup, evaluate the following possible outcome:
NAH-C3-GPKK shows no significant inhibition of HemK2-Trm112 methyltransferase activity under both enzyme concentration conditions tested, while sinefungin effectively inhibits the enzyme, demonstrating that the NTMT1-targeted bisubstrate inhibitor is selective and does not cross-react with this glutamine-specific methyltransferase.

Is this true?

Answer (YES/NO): NO